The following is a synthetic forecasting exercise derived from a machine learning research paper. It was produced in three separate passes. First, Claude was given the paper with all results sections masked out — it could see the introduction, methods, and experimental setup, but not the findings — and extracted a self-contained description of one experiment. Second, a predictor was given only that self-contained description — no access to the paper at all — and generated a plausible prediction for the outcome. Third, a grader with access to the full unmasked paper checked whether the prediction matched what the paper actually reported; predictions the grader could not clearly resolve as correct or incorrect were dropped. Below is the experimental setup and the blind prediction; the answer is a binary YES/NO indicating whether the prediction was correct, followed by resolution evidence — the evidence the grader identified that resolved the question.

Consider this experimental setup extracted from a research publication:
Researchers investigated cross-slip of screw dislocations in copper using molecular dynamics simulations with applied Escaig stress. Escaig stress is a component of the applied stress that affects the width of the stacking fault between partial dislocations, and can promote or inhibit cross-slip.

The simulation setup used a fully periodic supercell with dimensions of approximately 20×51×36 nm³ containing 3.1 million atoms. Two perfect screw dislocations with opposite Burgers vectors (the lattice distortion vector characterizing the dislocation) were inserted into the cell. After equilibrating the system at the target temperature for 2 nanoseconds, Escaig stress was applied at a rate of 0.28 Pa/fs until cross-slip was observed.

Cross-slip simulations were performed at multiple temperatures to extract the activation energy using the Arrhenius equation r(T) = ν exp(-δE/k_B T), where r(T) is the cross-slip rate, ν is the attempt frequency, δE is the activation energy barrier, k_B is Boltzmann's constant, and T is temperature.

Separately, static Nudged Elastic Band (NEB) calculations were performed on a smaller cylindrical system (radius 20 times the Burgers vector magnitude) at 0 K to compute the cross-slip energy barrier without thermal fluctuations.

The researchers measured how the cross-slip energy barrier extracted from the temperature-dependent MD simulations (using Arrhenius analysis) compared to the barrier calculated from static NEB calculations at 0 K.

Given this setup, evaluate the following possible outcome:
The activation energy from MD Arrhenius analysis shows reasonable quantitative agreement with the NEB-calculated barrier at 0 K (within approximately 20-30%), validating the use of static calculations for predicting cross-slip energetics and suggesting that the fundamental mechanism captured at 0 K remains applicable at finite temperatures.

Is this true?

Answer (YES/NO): NO